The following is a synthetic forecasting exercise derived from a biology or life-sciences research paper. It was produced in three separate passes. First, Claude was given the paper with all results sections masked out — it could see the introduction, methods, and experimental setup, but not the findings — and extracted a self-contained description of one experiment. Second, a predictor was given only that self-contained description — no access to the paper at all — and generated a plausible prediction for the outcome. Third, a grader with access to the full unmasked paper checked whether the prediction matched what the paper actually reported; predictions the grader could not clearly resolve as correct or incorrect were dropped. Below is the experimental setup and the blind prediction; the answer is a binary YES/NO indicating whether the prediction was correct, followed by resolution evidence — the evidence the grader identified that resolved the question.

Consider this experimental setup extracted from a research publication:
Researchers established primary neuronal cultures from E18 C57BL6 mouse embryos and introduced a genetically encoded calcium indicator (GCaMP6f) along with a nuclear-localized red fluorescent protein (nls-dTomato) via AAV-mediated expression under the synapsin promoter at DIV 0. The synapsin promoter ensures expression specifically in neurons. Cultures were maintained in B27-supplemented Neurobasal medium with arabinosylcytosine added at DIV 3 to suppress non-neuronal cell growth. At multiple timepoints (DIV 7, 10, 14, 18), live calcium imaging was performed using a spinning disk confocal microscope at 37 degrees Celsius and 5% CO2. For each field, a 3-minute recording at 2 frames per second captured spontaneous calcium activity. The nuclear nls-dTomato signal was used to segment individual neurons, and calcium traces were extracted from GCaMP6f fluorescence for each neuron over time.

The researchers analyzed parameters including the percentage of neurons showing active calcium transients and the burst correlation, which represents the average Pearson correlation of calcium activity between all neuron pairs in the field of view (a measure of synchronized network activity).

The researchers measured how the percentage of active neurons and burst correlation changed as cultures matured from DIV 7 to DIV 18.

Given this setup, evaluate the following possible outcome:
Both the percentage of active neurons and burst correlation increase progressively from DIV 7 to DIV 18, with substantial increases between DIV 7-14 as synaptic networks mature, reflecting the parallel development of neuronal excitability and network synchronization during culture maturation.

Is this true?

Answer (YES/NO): NO